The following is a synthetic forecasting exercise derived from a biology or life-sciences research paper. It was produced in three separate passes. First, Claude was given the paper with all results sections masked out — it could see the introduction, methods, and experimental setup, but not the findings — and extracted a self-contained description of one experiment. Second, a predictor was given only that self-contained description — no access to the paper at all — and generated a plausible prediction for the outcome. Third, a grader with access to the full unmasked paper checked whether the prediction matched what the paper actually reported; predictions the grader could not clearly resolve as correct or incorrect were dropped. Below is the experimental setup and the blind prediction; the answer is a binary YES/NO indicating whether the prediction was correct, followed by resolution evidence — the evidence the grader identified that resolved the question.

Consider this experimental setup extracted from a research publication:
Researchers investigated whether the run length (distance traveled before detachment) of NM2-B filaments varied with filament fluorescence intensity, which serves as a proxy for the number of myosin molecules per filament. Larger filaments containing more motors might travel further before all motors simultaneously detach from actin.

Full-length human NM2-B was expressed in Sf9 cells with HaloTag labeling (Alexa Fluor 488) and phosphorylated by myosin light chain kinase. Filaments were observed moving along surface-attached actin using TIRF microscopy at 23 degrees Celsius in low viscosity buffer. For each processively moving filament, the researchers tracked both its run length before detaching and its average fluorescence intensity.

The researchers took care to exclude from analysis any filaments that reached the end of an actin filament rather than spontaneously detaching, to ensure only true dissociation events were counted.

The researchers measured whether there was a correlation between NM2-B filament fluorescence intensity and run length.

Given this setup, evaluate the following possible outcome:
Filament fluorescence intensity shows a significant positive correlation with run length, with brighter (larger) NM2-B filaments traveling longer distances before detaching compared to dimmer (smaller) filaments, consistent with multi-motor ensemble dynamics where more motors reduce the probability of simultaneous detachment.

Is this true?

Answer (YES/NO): YES